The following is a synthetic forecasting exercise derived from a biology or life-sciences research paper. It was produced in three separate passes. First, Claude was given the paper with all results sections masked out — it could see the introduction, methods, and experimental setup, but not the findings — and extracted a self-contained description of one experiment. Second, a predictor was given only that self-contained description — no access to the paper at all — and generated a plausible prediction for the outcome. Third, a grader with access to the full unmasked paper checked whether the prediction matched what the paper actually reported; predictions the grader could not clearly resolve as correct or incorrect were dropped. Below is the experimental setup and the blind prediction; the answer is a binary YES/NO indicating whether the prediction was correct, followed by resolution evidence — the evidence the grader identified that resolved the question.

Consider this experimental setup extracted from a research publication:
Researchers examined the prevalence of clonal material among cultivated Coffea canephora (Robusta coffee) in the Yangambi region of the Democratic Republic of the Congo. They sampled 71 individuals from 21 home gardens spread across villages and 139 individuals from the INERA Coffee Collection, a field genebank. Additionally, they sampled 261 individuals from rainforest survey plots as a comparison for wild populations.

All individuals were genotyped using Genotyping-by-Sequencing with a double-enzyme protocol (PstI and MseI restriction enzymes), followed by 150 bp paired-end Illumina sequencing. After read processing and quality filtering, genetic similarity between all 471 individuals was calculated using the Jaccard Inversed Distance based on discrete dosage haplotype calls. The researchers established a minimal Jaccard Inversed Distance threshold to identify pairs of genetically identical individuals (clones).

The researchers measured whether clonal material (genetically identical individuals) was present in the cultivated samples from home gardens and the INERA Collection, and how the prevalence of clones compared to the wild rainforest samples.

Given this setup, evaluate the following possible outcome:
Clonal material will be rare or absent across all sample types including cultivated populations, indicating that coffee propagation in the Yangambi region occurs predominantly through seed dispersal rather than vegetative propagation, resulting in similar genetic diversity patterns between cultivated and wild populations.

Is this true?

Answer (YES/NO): YES